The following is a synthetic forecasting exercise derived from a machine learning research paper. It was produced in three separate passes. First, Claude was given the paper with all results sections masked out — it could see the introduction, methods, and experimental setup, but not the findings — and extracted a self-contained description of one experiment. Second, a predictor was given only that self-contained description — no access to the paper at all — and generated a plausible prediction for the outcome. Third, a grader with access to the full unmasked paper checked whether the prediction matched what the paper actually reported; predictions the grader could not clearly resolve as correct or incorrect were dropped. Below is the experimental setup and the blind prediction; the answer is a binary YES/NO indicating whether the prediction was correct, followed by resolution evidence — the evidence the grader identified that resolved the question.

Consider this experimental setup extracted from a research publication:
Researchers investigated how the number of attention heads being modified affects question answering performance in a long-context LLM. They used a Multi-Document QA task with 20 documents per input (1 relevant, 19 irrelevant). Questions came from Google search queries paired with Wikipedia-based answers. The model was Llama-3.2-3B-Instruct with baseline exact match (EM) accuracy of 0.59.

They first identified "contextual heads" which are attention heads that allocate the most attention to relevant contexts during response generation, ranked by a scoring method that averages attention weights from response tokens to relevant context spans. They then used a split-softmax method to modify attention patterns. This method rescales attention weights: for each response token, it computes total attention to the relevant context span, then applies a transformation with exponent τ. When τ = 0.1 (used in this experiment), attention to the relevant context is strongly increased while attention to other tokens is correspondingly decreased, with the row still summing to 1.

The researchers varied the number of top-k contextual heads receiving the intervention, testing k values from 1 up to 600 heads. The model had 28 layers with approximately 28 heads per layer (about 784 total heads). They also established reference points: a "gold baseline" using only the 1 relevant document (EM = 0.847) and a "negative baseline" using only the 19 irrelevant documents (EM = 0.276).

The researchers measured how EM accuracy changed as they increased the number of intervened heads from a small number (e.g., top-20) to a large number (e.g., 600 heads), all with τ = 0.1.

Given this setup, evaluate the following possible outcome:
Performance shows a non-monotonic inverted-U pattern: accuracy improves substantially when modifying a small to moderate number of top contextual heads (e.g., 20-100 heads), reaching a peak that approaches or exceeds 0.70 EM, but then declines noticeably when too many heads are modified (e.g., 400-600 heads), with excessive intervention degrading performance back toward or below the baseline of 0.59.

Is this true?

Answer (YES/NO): YES